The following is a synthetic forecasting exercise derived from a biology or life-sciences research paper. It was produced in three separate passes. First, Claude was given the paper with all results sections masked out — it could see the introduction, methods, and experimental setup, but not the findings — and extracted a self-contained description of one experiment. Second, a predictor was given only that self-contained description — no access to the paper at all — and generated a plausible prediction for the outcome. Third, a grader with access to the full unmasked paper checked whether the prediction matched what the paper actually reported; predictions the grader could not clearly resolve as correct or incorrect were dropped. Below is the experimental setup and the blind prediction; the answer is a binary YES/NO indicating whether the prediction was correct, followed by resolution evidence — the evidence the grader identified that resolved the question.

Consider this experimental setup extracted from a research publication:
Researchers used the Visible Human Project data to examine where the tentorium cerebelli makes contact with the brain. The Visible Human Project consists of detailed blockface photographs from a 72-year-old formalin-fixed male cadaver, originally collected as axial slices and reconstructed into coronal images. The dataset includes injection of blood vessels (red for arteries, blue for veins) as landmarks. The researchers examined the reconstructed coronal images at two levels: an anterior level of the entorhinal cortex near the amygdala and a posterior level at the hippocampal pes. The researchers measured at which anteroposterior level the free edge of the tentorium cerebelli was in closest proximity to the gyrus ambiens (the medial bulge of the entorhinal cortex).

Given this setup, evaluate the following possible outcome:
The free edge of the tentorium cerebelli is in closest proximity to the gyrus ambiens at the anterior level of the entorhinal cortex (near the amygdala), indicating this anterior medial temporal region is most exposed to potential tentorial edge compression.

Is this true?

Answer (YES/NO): YES